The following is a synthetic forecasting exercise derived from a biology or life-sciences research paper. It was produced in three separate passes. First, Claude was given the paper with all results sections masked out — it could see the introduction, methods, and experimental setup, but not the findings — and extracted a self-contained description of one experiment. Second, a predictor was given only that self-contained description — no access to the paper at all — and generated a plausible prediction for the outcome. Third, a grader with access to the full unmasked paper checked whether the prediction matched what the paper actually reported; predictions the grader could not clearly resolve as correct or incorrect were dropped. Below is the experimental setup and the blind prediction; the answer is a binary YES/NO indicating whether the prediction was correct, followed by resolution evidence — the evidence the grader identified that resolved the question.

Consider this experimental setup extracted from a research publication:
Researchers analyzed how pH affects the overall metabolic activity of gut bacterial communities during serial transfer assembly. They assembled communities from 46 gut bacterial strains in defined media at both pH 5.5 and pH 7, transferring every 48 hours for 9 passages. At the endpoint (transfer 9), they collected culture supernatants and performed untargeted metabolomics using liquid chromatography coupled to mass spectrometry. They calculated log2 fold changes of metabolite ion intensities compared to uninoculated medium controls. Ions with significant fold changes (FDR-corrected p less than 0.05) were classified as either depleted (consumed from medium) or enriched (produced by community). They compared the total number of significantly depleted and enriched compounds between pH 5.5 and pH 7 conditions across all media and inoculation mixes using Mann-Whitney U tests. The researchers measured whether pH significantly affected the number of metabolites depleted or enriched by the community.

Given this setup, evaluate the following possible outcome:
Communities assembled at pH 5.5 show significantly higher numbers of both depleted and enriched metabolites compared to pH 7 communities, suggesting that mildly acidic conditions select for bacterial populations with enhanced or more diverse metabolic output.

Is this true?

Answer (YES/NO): NO